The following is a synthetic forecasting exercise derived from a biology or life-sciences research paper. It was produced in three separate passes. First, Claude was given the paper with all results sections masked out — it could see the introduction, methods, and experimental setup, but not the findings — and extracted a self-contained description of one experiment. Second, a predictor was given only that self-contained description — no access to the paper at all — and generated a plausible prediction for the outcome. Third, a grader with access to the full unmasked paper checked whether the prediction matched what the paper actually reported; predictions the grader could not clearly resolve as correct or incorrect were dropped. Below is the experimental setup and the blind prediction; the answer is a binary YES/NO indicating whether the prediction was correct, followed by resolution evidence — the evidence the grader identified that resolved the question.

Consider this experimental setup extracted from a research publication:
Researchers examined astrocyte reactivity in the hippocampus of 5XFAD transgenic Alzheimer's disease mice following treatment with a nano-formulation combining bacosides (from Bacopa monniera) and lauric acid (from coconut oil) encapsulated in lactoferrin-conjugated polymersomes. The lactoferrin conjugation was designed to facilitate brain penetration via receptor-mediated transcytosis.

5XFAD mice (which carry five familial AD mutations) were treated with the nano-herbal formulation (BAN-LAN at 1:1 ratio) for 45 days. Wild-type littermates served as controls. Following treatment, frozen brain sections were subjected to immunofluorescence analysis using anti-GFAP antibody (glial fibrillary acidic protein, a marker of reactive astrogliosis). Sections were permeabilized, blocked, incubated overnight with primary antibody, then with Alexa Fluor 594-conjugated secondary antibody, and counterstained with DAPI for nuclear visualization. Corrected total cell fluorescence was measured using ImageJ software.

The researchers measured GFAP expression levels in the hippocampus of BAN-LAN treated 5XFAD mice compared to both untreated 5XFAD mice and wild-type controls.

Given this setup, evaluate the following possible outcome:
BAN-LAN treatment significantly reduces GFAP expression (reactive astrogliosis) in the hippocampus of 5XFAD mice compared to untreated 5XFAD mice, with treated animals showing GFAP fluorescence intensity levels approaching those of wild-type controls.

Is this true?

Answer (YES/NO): NO